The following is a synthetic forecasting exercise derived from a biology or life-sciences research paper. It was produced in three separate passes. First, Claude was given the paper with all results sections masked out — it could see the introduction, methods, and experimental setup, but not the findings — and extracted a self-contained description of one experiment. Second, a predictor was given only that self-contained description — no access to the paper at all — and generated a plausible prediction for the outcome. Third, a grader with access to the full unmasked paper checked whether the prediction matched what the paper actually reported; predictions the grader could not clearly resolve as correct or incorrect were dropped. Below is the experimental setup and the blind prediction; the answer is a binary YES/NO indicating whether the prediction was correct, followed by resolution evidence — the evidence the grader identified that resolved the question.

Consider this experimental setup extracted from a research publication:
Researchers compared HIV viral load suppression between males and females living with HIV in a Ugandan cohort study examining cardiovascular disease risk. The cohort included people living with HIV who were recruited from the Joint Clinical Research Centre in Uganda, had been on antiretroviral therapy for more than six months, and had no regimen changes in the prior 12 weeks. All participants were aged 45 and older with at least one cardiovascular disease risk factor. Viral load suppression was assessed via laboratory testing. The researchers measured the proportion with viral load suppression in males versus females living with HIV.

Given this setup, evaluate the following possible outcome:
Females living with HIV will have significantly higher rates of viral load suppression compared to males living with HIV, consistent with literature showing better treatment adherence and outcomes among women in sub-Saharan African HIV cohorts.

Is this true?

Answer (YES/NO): NO